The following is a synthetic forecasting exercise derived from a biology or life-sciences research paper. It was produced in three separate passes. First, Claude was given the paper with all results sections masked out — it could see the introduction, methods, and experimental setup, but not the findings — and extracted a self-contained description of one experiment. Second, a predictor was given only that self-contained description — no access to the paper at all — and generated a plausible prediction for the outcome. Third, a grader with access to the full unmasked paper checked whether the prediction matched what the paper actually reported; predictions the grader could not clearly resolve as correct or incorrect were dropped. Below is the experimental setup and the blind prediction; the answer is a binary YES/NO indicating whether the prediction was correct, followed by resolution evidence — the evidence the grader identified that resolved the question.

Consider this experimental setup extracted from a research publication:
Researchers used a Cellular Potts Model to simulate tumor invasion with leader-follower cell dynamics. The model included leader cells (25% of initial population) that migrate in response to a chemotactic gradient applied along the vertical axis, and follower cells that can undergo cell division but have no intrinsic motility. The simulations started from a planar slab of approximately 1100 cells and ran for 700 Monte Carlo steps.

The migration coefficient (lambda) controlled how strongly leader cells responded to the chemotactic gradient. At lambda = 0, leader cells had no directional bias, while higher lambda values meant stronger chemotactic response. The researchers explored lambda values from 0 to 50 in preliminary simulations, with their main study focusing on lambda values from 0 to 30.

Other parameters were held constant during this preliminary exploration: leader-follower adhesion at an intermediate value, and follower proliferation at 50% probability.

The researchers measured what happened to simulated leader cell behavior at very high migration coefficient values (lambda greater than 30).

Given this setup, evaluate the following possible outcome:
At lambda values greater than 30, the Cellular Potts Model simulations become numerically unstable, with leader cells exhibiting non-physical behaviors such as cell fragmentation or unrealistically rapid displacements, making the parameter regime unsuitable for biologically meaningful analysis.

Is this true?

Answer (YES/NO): YES